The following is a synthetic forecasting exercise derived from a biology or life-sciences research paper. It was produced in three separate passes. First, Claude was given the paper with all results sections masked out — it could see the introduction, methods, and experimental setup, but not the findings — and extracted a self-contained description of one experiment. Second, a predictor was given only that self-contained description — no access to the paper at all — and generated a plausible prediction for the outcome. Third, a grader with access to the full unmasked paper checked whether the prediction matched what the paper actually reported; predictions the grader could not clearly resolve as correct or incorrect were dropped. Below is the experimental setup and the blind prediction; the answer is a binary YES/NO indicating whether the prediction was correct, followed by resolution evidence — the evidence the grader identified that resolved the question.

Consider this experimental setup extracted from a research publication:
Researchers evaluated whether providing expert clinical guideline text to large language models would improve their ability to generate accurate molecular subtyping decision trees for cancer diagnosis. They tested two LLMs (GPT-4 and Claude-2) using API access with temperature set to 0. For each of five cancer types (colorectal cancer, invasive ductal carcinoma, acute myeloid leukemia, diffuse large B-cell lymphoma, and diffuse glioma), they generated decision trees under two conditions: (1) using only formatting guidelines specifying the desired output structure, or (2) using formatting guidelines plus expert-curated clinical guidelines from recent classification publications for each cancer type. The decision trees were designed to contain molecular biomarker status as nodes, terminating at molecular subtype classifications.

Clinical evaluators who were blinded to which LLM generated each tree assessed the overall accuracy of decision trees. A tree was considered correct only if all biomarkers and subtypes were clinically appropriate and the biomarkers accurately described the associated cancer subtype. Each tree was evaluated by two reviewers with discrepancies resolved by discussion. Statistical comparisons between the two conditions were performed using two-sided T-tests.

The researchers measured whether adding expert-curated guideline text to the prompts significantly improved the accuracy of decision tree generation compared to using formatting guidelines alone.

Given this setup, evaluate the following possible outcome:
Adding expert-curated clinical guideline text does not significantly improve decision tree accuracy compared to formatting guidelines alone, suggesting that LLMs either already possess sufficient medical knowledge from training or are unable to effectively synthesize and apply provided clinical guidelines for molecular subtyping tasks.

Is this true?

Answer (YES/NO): YES